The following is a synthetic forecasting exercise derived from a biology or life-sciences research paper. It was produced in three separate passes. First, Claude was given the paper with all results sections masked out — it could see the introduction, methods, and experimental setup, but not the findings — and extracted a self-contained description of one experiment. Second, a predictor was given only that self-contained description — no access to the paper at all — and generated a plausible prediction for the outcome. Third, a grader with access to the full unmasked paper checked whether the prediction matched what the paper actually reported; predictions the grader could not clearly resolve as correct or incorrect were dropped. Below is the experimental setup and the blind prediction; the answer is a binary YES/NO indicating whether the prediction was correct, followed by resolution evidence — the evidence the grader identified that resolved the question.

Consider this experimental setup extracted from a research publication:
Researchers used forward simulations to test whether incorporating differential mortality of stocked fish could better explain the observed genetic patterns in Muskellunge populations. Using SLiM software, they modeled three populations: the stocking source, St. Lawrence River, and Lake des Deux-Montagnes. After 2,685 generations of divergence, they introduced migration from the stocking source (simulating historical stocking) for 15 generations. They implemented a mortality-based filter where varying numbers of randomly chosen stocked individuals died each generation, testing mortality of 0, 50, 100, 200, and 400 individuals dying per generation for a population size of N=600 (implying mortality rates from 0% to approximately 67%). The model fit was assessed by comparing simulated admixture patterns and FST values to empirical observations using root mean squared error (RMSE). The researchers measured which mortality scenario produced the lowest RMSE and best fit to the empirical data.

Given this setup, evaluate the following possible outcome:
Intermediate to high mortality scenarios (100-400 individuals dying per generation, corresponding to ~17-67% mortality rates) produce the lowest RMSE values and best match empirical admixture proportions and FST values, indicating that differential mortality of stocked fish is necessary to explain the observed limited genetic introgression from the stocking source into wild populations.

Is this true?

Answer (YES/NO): NO